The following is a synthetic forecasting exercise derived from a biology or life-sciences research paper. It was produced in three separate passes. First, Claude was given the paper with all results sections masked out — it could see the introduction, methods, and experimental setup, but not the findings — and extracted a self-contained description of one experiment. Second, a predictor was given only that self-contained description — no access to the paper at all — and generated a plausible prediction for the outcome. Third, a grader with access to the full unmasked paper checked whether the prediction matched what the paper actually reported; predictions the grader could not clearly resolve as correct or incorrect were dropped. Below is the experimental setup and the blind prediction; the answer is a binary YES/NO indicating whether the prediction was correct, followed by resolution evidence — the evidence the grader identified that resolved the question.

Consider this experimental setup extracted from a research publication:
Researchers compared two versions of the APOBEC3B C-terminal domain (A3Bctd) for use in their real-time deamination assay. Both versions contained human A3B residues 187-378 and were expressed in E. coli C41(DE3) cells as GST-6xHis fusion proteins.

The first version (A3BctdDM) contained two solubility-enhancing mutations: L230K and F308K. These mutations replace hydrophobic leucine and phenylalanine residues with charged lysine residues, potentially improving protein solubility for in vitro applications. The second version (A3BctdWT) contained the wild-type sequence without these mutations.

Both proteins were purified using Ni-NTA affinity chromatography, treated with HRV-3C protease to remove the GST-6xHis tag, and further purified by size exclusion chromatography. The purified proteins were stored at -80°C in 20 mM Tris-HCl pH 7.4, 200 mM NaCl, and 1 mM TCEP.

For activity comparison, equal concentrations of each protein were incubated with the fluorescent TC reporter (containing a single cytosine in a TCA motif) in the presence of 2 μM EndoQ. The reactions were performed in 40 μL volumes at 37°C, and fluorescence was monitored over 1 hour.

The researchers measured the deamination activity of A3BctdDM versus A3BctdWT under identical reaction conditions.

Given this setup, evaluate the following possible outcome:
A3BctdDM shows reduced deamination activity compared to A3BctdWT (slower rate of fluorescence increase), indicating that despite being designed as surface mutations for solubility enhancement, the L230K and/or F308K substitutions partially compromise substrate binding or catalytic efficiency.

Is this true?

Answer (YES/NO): YES